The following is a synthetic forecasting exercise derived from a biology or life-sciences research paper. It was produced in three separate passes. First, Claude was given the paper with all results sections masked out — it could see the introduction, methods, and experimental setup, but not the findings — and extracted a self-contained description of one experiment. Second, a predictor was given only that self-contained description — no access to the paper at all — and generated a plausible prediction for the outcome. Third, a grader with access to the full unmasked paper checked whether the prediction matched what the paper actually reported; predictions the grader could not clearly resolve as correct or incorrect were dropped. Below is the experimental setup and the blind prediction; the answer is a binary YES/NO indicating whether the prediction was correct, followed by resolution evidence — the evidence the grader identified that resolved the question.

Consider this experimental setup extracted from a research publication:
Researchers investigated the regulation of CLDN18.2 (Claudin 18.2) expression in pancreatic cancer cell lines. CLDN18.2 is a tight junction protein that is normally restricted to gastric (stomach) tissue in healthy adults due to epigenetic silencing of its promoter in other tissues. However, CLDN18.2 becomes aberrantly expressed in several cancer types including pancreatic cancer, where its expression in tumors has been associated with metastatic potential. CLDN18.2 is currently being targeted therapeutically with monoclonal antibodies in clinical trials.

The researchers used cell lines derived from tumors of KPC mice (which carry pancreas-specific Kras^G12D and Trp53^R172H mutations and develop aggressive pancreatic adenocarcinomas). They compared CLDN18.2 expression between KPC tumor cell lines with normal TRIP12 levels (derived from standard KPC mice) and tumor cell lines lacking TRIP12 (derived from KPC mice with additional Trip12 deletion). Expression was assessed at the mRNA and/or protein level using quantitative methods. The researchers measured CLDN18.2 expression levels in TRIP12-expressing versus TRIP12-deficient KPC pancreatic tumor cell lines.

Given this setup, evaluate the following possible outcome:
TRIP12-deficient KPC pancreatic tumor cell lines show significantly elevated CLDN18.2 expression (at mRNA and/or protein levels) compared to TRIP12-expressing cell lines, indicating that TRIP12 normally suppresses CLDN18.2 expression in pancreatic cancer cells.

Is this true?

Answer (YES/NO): NO